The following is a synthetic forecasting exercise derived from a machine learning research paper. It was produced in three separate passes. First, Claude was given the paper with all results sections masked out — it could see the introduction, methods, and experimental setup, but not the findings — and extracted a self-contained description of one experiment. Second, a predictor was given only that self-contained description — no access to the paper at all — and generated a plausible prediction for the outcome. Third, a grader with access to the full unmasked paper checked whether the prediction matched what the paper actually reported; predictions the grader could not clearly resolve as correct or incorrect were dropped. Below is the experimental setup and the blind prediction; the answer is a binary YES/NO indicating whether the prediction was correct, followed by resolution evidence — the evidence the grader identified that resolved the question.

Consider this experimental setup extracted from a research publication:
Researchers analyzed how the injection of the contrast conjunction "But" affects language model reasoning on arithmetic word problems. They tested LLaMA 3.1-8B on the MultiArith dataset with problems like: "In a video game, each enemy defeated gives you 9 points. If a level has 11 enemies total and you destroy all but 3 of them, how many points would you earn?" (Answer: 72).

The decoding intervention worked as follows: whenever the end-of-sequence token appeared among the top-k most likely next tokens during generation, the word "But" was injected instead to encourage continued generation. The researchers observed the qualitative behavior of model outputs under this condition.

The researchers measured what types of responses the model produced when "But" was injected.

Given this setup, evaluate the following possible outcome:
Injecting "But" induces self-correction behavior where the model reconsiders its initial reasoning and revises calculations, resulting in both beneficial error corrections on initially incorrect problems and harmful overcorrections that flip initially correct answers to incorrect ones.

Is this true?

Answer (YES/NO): NO